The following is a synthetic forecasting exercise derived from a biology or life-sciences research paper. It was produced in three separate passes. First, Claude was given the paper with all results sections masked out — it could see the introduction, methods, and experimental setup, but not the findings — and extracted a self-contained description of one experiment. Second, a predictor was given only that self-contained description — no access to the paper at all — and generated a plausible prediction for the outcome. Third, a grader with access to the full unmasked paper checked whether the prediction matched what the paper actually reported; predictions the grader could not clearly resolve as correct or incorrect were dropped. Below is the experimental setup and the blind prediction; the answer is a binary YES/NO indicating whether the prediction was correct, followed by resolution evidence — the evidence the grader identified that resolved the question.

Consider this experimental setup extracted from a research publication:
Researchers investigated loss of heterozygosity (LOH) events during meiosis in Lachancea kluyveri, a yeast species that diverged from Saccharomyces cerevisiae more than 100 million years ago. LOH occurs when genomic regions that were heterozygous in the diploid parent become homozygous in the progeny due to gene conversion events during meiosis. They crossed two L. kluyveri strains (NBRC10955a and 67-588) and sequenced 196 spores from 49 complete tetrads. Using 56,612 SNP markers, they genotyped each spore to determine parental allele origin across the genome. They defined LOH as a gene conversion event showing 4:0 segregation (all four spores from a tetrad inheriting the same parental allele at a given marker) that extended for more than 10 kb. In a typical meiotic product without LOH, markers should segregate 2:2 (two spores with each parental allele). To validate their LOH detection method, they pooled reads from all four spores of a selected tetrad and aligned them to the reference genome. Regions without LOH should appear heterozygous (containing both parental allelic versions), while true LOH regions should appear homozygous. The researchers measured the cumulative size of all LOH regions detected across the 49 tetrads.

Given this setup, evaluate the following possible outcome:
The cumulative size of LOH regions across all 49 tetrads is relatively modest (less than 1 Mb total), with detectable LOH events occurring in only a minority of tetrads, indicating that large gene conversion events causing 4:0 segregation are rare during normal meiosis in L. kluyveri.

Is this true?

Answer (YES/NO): NO